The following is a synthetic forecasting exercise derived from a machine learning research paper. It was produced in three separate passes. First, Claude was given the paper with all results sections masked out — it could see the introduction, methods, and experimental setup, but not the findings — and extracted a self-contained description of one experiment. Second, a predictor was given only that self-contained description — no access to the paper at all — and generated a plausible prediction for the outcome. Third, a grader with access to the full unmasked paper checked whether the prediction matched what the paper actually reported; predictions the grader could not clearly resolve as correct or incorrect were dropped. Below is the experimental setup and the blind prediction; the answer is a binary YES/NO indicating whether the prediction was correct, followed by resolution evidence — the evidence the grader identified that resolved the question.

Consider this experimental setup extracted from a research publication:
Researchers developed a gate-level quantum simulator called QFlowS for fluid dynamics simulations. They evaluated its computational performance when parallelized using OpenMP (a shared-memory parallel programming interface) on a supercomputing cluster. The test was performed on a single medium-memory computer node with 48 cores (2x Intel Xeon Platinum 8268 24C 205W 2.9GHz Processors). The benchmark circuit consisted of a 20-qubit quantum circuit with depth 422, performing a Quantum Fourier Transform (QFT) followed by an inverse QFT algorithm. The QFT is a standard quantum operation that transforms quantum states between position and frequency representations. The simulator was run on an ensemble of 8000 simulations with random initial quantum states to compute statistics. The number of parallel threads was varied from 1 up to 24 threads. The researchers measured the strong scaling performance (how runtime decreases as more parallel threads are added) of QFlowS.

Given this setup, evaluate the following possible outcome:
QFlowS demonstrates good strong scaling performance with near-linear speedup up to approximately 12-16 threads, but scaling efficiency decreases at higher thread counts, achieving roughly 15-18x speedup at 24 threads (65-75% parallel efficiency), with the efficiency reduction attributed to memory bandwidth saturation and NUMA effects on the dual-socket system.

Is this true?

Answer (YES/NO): NO